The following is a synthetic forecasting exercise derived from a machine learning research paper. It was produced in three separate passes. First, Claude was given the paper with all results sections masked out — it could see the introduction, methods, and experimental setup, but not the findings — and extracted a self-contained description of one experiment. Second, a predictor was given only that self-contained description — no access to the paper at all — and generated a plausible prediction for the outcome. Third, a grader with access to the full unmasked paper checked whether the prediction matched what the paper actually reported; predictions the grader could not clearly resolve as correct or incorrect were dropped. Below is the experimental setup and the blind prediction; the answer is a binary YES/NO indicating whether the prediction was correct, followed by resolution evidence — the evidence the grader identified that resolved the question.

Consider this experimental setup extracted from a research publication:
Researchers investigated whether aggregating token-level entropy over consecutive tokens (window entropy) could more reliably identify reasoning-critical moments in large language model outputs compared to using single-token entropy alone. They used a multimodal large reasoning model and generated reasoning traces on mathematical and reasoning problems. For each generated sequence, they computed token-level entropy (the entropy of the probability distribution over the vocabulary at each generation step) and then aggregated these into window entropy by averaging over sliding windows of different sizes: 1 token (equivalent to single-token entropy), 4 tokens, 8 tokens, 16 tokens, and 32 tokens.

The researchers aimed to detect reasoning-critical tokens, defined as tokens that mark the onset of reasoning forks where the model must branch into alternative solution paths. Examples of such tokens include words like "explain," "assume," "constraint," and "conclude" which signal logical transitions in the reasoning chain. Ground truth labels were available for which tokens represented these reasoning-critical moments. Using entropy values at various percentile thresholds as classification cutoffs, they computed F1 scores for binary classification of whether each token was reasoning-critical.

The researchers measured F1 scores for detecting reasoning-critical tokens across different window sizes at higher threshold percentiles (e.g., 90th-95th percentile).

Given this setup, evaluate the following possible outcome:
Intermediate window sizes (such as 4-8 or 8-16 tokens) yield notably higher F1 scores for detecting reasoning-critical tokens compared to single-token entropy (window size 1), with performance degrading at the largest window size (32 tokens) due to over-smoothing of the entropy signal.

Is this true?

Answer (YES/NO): YES